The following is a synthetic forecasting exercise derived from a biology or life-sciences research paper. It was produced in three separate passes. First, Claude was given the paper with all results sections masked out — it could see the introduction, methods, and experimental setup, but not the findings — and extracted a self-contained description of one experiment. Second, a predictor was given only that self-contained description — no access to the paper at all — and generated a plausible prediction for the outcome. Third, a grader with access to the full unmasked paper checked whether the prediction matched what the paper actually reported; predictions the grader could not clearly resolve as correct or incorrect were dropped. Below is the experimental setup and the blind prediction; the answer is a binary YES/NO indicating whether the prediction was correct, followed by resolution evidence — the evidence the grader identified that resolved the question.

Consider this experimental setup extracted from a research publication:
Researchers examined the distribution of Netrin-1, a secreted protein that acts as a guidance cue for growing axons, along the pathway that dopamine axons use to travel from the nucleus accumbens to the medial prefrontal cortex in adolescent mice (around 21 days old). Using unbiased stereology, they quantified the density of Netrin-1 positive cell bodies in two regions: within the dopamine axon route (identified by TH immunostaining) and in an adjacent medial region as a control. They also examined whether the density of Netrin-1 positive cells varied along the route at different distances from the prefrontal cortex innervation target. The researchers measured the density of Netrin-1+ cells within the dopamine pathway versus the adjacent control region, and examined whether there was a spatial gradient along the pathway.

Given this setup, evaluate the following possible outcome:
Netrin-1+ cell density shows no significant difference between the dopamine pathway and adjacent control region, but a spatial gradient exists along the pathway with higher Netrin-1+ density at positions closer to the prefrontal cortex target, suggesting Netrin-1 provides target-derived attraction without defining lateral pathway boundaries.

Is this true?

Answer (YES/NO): NO